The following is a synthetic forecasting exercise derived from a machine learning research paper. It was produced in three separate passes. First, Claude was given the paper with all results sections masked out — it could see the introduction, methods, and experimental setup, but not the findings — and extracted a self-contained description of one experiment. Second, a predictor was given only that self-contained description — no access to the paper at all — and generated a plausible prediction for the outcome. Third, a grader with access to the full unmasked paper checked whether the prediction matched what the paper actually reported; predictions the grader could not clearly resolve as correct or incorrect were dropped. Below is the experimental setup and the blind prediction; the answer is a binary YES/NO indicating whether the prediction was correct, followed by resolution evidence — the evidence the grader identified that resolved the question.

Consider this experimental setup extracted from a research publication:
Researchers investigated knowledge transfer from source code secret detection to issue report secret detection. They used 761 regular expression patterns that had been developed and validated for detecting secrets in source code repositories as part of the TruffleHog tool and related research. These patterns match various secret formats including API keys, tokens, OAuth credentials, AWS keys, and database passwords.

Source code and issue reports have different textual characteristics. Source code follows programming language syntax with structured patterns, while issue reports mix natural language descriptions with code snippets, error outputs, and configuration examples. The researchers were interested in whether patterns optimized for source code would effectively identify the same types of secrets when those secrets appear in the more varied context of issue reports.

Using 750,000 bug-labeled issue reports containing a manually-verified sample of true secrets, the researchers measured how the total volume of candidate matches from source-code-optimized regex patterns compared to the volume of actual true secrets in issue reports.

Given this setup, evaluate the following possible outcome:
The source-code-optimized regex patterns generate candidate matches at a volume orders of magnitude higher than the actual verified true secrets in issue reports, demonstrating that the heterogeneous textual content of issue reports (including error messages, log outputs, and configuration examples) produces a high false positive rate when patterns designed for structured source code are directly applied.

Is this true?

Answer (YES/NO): YES